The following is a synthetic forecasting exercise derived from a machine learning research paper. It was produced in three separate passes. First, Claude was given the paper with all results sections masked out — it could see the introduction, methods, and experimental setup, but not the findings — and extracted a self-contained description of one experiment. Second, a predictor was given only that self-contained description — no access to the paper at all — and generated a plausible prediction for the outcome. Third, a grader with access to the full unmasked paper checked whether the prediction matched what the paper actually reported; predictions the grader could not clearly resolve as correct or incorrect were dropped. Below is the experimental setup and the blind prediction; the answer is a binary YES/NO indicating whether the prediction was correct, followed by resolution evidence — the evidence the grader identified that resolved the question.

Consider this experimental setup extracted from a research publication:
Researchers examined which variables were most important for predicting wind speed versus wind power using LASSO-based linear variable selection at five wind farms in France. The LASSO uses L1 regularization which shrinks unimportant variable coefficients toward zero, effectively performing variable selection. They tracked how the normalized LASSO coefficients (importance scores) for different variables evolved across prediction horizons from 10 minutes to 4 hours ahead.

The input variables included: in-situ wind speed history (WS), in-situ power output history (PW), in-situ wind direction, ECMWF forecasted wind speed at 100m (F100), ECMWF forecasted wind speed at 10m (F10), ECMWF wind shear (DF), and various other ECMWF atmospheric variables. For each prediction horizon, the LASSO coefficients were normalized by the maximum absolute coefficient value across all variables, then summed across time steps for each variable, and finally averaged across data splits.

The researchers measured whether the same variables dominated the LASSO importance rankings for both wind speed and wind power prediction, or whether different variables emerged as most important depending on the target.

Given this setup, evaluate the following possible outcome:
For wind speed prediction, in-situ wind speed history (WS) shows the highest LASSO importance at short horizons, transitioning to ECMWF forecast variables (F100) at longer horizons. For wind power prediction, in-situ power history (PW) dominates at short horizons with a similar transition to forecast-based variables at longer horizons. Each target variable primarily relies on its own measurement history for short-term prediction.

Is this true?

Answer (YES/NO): YES